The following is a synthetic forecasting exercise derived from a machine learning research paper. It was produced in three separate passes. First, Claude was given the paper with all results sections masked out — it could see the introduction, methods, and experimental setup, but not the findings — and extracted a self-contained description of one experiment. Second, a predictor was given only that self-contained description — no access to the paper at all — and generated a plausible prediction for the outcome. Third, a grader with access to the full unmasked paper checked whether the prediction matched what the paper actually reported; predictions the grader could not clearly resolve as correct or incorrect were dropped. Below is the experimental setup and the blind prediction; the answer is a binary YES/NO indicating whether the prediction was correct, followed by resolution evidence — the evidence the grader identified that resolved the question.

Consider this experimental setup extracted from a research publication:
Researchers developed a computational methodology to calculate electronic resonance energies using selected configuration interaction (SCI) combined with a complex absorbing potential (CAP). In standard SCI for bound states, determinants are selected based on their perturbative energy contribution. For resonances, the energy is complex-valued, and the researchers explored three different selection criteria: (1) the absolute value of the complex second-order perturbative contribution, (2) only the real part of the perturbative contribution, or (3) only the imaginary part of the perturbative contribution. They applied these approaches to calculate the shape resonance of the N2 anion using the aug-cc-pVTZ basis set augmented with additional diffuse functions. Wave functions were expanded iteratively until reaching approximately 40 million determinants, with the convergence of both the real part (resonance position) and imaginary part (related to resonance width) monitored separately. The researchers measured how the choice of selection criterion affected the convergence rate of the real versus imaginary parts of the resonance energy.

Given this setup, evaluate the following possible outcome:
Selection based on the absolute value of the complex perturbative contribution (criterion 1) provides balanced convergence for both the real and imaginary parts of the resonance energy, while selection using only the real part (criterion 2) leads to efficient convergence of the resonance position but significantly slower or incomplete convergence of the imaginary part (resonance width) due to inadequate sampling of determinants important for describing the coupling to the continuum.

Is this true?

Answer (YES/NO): NO